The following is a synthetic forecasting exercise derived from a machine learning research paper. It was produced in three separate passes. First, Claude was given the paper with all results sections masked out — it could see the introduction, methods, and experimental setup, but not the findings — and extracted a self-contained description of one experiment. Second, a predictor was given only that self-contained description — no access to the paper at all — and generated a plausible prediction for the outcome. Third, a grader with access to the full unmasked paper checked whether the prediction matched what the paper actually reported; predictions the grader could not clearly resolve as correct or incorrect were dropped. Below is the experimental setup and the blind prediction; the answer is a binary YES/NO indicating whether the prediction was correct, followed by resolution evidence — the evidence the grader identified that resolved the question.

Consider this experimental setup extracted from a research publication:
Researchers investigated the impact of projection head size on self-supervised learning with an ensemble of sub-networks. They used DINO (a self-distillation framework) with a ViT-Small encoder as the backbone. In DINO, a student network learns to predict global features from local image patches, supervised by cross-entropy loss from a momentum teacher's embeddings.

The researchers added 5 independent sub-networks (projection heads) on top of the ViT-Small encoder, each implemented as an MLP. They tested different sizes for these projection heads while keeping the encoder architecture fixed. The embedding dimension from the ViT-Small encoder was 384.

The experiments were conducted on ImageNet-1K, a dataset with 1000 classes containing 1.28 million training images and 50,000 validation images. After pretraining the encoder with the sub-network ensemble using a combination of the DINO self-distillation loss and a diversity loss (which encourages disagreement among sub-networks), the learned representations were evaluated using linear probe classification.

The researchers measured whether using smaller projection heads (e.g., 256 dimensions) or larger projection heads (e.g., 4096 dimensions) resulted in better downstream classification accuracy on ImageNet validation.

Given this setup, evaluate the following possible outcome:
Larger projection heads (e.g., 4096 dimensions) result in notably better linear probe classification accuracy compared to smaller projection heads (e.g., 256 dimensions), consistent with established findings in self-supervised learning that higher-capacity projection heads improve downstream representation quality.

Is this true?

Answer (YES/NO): NO